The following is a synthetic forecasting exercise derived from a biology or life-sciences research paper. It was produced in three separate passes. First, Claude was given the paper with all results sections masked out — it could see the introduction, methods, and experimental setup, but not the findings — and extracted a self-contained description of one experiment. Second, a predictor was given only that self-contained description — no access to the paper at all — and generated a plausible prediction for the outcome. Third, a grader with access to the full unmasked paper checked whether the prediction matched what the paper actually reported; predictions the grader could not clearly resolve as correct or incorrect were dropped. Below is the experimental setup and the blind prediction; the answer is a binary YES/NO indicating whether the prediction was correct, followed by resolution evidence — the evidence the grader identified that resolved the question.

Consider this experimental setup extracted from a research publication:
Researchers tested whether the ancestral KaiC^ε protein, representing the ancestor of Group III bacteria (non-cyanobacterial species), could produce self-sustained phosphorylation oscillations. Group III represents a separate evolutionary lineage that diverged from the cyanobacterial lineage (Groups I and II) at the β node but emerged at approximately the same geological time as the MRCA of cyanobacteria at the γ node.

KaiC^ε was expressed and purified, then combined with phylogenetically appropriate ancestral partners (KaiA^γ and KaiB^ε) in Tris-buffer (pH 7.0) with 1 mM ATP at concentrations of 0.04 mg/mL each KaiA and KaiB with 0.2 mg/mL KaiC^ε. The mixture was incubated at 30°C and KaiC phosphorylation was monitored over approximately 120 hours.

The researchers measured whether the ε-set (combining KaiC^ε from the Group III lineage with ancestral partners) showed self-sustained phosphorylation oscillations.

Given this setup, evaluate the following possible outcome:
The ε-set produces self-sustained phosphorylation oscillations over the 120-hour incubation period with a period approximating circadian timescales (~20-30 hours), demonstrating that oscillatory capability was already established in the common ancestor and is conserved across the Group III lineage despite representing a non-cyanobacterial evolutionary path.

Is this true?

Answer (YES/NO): NO